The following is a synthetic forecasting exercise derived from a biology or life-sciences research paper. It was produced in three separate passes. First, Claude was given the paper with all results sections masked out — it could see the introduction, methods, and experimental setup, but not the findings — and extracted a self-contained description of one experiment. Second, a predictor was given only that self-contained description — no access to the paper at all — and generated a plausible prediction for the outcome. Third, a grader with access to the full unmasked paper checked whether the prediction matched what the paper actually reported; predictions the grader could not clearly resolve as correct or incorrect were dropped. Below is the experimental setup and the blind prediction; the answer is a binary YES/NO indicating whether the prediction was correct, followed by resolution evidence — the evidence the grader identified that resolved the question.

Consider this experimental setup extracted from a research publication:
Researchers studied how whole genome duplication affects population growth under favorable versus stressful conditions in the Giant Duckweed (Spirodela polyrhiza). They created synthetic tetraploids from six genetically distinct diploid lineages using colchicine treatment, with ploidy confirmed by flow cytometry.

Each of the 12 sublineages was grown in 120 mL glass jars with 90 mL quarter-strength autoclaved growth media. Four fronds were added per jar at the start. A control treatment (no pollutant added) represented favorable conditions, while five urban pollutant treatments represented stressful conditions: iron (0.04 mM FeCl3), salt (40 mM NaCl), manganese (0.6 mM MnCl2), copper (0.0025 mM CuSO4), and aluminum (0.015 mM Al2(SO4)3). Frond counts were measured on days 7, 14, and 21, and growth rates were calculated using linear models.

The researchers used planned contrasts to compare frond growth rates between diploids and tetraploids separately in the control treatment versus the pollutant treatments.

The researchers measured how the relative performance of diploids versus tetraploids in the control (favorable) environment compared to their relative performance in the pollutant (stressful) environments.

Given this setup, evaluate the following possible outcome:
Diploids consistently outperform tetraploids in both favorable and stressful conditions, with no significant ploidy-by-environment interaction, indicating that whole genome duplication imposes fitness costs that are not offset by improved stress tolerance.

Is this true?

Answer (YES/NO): NO